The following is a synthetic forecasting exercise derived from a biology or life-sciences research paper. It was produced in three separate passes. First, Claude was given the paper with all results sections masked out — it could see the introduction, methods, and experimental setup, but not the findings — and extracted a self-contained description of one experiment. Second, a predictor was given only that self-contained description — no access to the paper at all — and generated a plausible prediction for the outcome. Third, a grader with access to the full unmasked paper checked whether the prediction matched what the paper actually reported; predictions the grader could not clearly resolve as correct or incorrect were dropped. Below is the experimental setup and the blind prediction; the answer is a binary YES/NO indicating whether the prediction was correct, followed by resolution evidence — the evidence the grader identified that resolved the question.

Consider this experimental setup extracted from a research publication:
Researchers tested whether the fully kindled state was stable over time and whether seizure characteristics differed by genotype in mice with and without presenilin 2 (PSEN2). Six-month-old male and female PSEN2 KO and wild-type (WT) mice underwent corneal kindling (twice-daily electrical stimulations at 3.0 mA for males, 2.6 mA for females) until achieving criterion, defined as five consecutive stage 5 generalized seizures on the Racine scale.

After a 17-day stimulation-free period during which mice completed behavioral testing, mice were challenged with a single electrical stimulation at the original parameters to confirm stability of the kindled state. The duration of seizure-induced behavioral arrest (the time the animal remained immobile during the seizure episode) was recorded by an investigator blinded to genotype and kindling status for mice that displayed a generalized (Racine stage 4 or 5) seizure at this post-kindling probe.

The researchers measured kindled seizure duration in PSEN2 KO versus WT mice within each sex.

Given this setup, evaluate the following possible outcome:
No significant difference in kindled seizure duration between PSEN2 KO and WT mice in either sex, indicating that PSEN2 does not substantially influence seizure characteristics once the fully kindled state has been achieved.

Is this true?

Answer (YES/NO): YES